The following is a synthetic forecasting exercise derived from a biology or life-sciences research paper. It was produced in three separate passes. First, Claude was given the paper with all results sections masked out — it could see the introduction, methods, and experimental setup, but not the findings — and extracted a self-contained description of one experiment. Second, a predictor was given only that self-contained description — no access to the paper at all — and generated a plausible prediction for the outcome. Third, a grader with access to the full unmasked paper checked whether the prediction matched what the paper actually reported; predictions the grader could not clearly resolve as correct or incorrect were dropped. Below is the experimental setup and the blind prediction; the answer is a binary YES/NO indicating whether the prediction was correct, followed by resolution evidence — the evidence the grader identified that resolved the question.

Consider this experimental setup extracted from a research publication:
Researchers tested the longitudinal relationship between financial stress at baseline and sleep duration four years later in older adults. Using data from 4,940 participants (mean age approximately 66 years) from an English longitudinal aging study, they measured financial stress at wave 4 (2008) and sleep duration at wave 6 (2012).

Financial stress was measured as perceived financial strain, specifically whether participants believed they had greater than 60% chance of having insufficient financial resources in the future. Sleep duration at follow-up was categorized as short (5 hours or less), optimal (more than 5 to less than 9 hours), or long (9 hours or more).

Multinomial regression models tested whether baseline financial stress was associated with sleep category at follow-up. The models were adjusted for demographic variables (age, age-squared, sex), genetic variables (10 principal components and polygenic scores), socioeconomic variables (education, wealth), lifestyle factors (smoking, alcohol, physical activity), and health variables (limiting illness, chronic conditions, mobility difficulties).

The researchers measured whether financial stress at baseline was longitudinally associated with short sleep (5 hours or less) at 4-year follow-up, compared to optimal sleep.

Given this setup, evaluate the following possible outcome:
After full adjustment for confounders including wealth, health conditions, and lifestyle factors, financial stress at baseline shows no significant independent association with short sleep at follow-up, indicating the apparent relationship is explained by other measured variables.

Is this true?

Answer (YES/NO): NO